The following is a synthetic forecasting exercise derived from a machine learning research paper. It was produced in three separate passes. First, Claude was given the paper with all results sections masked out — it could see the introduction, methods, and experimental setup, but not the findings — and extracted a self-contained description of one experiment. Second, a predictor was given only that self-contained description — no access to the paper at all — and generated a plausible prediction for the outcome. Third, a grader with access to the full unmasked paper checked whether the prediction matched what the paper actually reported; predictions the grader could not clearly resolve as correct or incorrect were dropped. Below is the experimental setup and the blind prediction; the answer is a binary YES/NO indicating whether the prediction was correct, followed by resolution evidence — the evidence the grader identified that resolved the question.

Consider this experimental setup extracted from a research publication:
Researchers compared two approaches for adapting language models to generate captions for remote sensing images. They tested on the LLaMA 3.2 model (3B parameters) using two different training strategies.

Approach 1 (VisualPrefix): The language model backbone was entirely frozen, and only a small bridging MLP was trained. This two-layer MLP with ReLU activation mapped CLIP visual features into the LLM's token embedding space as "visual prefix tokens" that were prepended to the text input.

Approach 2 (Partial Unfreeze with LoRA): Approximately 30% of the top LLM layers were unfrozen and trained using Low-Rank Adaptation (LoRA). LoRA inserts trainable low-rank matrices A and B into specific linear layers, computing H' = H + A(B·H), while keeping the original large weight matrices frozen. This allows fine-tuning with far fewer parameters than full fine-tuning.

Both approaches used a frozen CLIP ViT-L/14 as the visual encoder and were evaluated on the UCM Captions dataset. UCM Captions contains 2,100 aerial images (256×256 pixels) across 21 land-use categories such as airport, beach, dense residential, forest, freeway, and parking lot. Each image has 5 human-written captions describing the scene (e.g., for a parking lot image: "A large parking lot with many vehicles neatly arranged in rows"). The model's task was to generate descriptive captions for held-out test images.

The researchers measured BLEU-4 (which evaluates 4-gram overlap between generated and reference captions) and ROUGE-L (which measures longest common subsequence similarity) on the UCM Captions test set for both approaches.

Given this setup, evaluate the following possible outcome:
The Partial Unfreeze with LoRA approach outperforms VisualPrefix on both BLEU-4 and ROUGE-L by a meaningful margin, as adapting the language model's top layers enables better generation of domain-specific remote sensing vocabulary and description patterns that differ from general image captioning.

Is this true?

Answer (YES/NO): YES